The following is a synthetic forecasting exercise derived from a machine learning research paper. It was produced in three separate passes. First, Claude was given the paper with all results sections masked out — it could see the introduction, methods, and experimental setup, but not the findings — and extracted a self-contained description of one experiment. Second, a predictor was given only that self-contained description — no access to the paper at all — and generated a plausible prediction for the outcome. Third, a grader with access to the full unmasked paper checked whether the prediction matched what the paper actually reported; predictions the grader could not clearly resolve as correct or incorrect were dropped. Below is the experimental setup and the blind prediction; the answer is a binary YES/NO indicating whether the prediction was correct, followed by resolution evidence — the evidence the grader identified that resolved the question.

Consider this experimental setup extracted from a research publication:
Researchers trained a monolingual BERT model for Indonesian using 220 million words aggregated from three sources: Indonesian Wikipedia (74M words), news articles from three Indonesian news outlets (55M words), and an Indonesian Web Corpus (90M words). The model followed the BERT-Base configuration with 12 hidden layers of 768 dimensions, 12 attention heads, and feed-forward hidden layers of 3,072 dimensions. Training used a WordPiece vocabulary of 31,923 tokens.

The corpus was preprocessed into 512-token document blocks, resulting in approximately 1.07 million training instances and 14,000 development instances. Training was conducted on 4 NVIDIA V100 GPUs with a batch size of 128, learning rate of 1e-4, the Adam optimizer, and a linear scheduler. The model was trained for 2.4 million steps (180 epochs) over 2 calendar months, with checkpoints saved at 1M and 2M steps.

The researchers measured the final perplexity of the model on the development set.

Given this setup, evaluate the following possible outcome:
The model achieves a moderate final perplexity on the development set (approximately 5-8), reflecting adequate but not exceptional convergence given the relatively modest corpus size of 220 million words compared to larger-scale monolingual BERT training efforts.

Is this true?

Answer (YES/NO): NO